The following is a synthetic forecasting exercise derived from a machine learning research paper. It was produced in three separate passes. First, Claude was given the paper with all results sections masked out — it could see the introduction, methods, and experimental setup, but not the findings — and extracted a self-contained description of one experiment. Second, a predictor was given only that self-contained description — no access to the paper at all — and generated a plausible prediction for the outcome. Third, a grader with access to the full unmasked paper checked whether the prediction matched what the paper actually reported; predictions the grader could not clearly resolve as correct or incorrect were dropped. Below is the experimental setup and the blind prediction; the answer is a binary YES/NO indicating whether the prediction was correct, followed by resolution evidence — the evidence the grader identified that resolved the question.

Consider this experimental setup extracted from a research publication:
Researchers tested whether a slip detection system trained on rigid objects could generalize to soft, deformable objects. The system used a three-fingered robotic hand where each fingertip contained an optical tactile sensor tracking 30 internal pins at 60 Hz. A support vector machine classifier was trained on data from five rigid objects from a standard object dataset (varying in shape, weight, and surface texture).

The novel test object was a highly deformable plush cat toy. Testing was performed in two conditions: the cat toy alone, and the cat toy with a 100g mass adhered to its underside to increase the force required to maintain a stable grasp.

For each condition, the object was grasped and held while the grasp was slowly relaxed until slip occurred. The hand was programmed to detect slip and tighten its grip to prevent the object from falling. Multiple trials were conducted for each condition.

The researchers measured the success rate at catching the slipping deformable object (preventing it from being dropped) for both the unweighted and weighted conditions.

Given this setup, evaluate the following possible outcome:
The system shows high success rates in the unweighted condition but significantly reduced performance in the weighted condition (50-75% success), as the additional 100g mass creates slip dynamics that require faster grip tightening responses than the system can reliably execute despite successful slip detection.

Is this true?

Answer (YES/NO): NO